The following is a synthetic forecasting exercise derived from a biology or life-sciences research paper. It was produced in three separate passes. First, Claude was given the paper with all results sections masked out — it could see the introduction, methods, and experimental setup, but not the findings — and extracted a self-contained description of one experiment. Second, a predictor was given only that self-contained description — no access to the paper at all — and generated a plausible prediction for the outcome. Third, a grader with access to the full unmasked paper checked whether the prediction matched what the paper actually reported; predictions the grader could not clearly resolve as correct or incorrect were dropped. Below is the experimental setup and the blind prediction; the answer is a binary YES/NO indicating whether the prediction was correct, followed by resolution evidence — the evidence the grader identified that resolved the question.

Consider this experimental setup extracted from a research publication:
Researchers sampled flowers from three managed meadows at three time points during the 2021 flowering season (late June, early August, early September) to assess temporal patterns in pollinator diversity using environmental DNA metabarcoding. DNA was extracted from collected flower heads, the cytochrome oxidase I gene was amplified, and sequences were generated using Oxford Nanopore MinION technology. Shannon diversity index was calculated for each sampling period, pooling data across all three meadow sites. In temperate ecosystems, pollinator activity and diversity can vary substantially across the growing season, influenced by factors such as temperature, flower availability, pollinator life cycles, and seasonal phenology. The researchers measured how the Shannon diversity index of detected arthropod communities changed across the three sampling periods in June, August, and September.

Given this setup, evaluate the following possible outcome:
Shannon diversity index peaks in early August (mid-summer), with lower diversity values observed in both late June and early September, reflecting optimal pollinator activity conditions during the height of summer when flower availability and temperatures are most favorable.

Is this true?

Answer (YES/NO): YES